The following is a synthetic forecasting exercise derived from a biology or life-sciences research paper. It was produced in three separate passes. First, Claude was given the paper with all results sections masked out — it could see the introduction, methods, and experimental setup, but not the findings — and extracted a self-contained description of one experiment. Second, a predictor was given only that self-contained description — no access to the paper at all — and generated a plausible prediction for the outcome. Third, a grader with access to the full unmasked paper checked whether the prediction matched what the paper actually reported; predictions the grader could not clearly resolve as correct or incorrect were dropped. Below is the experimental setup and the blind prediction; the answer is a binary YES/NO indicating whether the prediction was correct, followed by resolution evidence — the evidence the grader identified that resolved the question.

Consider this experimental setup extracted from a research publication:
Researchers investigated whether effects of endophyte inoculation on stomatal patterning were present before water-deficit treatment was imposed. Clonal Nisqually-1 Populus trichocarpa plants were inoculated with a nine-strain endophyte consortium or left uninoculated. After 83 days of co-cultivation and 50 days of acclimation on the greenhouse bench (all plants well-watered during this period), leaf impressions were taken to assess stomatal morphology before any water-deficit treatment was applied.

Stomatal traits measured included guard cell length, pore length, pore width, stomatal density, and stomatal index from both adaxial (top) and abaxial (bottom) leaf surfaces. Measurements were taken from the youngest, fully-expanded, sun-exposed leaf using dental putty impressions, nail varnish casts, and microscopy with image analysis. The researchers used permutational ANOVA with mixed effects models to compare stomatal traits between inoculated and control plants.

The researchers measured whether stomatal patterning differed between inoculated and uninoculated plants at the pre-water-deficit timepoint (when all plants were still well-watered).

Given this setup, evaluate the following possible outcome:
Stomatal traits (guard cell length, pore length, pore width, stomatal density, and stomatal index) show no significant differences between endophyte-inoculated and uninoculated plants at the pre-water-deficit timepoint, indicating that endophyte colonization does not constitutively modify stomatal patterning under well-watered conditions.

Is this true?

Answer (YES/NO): NO